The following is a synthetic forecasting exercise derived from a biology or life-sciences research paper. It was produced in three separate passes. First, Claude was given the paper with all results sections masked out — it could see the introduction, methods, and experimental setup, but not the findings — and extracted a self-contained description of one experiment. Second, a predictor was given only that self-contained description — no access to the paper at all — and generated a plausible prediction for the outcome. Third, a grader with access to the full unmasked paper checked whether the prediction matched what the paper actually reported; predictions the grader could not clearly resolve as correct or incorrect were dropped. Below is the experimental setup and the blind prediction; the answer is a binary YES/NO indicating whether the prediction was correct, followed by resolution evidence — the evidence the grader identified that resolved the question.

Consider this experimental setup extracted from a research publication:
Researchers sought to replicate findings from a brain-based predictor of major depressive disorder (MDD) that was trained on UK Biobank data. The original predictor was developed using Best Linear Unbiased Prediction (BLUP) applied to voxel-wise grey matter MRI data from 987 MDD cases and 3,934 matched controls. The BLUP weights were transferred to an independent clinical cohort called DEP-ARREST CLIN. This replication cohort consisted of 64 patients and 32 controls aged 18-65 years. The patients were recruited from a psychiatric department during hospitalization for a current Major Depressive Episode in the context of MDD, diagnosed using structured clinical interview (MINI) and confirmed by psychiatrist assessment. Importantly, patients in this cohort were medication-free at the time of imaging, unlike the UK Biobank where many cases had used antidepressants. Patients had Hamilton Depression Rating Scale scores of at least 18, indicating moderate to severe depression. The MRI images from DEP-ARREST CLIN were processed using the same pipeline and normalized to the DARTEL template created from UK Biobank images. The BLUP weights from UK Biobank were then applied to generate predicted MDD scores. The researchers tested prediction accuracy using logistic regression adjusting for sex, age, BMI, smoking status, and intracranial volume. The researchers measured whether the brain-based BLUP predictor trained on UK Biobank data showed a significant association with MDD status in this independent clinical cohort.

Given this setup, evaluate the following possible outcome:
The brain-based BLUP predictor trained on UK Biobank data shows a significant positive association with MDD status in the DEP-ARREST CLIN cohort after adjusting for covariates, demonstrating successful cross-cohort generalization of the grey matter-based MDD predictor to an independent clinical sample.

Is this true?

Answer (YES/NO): NO